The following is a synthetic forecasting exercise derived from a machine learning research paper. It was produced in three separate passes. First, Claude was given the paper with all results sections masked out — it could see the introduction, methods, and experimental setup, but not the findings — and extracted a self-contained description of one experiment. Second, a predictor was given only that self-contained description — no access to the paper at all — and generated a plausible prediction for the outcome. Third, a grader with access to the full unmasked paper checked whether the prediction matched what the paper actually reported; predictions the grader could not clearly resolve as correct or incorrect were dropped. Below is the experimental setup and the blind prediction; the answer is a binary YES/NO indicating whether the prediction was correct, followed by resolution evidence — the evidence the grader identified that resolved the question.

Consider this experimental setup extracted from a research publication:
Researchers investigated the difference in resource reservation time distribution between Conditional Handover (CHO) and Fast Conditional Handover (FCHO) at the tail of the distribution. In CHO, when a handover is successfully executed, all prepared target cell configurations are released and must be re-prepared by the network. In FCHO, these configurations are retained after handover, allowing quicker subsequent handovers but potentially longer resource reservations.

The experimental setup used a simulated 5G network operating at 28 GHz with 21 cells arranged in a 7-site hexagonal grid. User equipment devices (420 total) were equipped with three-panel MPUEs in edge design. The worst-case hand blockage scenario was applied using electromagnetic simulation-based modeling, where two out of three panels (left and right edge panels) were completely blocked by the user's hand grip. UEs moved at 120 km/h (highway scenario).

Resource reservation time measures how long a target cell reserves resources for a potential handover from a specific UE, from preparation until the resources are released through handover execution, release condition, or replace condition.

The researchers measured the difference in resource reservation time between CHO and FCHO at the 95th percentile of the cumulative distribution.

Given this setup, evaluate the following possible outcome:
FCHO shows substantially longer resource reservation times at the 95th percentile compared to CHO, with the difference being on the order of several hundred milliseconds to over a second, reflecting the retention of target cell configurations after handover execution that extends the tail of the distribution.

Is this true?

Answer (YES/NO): YES